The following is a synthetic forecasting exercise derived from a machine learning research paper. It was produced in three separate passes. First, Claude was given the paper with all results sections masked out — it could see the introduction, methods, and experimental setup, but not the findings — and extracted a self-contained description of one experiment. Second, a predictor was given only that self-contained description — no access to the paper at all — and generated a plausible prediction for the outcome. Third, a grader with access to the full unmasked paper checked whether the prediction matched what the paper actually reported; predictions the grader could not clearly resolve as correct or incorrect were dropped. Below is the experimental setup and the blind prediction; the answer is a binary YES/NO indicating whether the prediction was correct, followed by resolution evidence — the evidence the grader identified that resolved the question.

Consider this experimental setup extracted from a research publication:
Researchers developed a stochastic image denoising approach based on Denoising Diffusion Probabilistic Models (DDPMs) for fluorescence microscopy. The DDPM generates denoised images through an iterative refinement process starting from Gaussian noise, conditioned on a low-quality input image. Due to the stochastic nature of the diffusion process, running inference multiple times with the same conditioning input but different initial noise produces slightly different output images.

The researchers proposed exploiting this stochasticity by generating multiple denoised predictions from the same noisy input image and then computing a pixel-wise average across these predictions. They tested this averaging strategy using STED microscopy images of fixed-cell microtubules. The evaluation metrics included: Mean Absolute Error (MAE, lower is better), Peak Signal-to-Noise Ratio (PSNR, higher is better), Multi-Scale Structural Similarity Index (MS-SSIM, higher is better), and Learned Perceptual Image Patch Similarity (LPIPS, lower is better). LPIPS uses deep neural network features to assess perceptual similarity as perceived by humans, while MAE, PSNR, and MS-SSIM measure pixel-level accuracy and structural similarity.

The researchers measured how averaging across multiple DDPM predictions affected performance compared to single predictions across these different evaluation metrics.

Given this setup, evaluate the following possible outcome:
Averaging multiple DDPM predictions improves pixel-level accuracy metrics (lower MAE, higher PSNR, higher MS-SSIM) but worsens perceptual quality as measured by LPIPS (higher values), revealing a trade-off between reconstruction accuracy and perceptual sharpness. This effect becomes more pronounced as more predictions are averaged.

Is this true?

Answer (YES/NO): NO